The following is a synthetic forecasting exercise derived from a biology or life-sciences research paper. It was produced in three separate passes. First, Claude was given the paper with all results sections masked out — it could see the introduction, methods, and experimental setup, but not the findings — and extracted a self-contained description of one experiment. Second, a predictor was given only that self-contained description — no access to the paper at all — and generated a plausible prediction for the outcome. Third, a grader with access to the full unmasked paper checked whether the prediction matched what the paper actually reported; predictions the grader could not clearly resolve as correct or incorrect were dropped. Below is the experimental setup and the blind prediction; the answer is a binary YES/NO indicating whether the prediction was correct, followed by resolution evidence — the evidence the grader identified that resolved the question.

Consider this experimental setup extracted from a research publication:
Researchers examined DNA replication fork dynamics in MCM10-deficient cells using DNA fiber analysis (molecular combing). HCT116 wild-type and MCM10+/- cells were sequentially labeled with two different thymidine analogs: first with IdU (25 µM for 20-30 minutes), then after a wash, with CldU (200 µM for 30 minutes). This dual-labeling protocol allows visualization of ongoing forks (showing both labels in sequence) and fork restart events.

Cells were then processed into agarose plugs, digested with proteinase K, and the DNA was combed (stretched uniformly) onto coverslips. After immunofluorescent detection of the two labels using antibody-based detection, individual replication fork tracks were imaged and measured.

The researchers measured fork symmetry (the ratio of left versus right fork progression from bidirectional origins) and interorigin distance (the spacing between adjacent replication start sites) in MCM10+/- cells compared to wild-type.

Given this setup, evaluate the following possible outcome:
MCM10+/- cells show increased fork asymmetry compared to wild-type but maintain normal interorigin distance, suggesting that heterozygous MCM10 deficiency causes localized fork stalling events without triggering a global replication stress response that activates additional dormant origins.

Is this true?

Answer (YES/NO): NO